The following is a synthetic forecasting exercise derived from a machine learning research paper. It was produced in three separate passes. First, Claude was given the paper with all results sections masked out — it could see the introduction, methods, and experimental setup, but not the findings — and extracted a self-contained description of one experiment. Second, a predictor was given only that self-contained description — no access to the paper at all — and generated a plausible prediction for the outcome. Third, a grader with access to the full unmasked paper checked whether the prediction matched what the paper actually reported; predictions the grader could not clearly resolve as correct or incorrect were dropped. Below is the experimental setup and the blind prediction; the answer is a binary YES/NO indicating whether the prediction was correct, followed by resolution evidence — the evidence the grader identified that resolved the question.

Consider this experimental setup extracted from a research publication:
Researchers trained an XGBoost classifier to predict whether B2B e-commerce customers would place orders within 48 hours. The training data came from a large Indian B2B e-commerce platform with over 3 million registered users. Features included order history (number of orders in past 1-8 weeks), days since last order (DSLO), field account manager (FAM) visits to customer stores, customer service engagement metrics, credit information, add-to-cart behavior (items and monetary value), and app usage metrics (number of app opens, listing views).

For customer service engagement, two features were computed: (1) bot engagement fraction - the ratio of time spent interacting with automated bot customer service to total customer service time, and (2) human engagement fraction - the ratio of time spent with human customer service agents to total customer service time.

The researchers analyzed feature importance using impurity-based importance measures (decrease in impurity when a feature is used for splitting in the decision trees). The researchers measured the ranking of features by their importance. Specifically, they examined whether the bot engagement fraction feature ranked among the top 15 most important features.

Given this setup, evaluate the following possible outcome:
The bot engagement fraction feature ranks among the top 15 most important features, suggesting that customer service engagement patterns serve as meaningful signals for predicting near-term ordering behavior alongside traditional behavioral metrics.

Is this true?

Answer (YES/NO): YES